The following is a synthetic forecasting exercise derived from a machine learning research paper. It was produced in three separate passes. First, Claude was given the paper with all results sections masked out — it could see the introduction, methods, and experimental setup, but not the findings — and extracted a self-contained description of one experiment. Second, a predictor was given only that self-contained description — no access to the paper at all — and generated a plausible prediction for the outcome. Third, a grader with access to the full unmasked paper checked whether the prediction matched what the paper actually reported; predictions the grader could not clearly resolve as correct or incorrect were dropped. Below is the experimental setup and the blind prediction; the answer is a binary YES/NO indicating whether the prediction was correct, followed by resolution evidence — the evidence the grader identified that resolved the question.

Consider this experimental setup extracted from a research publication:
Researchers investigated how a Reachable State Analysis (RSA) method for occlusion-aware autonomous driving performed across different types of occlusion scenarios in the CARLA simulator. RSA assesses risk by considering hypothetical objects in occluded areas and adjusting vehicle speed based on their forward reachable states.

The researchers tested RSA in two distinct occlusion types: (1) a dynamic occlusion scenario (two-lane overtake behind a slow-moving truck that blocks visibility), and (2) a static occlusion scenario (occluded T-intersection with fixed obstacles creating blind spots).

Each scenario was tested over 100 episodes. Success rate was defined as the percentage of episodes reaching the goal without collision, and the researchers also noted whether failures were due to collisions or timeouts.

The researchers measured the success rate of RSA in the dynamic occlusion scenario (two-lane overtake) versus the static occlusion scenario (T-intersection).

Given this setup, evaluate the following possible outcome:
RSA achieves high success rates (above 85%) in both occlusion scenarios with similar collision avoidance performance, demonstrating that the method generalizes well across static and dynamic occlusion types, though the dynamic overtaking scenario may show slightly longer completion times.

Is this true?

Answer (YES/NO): NO